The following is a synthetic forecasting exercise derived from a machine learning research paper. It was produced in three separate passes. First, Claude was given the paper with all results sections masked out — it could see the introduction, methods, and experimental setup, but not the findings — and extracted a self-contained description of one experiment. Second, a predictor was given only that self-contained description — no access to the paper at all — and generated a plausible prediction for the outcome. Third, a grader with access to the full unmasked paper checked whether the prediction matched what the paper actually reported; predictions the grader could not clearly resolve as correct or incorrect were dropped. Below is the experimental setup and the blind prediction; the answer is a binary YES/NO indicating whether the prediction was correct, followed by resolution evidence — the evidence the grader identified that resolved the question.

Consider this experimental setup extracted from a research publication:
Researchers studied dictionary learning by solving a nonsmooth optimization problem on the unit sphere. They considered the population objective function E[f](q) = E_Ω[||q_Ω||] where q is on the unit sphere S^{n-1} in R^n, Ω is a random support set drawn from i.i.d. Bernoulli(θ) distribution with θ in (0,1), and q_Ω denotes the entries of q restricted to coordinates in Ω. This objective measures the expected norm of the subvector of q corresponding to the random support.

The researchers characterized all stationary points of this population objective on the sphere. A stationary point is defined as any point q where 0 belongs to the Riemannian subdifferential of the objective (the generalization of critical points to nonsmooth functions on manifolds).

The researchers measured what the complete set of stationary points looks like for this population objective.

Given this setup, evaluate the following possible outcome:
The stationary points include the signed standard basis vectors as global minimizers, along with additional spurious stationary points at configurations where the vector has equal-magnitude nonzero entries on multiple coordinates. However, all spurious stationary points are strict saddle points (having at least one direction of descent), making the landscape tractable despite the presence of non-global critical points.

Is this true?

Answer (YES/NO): YES